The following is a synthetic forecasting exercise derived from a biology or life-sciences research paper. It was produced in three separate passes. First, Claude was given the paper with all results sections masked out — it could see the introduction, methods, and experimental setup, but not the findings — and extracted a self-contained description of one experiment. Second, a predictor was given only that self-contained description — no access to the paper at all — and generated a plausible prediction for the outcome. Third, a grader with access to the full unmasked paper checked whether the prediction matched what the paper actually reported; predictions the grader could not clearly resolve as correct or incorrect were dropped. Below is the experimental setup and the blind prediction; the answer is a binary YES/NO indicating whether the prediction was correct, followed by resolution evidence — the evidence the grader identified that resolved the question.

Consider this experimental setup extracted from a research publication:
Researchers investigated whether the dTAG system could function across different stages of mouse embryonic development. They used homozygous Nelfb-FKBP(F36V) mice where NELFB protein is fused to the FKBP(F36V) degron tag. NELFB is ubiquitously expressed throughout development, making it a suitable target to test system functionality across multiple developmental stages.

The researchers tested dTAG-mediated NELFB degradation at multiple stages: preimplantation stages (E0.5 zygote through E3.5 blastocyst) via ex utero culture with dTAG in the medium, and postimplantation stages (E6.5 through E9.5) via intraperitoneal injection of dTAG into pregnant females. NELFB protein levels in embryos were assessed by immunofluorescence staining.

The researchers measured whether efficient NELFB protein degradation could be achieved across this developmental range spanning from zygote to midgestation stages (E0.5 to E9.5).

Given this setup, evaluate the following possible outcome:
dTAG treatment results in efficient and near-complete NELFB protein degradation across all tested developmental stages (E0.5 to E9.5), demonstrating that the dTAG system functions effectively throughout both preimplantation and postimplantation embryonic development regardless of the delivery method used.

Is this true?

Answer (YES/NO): YES